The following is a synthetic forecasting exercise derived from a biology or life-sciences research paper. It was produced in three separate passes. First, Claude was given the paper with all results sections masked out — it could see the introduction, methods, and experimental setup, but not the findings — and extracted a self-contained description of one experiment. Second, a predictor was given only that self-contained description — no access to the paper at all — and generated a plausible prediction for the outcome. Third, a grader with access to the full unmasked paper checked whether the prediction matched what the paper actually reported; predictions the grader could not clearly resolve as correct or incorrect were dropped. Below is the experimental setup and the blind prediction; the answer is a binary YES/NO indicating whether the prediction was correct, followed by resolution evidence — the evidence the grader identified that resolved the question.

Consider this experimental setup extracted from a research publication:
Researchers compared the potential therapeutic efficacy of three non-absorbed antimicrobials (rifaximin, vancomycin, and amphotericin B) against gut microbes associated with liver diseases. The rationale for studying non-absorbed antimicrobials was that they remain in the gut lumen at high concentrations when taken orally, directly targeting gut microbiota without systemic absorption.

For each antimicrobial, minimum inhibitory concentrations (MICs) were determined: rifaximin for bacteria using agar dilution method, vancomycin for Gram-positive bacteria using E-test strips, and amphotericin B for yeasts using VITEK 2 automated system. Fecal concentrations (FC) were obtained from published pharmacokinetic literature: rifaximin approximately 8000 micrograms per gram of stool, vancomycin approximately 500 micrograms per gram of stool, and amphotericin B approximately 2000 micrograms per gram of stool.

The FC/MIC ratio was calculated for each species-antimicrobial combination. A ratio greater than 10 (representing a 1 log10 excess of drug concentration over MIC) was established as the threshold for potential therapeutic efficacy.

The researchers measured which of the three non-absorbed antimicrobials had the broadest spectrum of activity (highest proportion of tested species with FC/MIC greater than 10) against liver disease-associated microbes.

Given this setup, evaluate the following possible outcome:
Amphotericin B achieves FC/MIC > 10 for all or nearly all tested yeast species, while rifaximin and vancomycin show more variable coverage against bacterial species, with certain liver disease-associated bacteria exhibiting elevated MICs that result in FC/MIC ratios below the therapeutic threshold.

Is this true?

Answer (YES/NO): NO